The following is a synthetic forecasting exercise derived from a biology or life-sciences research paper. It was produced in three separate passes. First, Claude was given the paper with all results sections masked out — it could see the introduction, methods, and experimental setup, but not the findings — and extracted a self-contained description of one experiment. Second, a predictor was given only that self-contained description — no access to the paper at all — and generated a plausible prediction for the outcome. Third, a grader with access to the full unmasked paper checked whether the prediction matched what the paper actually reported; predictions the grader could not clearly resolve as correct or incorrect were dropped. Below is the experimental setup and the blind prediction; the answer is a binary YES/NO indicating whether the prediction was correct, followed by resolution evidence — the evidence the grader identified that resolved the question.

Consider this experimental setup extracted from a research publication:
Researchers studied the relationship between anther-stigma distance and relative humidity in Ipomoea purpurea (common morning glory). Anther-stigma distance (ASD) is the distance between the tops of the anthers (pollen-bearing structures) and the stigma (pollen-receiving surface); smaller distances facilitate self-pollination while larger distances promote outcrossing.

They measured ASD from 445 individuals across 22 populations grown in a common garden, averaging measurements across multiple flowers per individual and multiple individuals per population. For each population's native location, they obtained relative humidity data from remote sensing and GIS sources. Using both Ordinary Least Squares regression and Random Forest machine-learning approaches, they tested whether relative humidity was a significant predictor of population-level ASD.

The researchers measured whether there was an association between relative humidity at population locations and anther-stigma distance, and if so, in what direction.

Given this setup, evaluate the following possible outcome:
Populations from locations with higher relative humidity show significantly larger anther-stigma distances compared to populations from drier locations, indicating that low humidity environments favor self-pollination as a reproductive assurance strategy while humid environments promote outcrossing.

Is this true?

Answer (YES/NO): NO